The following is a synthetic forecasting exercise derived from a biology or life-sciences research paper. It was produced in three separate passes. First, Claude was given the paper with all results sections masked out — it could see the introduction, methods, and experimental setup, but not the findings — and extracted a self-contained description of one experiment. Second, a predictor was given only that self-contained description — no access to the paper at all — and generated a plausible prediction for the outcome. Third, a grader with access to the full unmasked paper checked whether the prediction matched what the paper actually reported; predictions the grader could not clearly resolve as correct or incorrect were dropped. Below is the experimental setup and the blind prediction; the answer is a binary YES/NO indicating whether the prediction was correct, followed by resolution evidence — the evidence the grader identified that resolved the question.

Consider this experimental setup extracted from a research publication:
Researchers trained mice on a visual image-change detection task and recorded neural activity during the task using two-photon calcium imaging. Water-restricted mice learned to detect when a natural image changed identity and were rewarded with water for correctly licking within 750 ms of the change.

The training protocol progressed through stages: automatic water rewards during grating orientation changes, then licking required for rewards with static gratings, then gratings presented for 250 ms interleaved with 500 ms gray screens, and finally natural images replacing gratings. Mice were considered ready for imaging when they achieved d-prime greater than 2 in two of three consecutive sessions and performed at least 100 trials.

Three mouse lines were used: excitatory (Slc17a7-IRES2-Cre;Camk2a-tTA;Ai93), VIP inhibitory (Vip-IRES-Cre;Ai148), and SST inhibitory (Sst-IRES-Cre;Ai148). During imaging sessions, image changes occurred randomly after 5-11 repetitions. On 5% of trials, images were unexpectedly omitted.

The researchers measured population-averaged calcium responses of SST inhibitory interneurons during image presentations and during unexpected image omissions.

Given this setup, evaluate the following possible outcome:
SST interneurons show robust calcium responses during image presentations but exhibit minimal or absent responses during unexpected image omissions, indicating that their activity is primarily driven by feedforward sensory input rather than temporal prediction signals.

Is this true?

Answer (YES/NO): NO